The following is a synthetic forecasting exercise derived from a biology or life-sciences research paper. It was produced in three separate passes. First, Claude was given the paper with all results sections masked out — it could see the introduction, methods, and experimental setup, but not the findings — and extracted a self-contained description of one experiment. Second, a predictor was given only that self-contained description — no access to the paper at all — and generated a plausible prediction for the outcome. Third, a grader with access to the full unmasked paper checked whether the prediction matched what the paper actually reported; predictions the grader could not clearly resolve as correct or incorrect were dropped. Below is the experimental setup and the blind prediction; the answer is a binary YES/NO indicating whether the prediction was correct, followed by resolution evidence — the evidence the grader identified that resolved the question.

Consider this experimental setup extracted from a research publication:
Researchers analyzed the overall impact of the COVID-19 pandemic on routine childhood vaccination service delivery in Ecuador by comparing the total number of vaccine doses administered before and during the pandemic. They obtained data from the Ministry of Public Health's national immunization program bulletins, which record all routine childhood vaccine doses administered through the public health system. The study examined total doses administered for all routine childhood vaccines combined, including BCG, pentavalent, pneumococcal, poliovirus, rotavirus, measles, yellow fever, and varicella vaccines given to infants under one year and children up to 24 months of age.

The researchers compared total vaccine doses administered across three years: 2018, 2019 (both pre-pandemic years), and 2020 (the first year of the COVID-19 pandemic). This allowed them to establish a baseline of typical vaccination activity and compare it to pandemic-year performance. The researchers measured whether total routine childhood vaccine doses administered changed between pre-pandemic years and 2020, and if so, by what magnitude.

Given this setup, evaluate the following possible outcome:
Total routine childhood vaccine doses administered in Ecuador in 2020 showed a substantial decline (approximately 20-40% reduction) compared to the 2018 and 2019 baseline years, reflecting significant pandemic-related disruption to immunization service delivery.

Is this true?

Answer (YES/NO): NO